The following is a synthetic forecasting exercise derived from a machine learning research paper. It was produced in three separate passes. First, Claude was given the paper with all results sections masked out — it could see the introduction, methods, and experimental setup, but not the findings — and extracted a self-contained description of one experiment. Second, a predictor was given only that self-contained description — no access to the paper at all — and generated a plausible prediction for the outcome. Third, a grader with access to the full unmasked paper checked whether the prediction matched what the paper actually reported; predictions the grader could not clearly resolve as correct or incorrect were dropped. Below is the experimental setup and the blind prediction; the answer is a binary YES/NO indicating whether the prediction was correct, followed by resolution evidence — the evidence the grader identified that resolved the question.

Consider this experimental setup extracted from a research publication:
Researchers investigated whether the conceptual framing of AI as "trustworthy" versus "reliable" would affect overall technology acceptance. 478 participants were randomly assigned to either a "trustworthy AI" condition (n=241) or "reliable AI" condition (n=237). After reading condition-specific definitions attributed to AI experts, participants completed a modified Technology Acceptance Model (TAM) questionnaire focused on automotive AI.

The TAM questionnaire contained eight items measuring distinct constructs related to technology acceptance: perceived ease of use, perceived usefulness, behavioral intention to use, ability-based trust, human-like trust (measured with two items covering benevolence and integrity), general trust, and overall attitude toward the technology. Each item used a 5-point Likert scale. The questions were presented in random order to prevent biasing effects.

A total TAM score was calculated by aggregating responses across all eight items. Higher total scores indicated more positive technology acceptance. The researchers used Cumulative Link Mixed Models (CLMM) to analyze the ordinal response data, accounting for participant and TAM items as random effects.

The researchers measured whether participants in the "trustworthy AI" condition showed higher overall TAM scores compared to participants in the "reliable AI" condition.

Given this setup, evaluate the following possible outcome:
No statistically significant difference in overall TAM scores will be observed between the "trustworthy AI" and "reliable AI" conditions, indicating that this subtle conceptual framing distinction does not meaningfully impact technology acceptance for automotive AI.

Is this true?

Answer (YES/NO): NO